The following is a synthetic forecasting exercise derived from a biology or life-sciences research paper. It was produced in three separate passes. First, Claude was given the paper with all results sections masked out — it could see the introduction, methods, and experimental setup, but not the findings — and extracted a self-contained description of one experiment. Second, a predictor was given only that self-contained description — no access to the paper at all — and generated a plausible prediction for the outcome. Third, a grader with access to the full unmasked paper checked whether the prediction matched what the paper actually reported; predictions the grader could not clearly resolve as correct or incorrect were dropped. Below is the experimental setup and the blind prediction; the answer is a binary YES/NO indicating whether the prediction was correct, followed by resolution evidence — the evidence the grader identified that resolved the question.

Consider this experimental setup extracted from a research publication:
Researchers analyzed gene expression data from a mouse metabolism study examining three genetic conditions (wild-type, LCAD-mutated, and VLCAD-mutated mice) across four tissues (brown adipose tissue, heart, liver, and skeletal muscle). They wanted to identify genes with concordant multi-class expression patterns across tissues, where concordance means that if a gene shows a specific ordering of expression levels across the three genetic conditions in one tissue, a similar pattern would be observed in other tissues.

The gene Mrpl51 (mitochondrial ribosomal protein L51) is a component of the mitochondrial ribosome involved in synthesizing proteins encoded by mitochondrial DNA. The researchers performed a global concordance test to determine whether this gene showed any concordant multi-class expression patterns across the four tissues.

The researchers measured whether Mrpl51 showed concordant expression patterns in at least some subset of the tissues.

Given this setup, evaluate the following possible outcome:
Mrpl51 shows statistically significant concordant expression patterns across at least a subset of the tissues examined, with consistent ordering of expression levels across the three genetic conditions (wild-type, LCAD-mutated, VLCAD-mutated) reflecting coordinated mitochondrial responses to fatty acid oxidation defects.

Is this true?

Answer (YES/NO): NO